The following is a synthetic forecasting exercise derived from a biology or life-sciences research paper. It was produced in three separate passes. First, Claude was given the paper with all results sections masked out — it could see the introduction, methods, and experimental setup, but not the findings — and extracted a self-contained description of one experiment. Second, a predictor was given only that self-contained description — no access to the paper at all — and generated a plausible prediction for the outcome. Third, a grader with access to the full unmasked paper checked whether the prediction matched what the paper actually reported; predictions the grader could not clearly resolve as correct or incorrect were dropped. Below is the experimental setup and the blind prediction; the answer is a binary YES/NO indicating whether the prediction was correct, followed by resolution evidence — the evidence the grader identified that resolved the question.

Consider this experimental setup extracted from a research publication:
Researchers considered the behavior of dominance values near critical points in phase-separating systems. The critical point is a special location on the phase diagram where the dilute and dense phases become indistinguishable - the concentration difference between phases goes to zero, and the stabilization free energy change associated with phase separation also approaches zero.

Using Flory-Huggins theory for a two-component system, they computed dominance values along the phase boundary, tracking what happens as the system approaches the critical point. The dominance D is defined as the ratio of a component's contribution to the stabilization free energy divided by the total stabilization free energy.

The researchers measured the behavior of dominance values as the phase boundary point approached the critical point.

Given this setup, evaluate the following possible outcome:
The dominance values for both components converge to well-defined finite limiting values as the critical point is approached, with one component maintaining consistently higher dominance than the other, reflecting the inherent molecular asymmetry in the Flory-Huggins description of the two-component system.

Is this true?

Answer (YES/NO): NO